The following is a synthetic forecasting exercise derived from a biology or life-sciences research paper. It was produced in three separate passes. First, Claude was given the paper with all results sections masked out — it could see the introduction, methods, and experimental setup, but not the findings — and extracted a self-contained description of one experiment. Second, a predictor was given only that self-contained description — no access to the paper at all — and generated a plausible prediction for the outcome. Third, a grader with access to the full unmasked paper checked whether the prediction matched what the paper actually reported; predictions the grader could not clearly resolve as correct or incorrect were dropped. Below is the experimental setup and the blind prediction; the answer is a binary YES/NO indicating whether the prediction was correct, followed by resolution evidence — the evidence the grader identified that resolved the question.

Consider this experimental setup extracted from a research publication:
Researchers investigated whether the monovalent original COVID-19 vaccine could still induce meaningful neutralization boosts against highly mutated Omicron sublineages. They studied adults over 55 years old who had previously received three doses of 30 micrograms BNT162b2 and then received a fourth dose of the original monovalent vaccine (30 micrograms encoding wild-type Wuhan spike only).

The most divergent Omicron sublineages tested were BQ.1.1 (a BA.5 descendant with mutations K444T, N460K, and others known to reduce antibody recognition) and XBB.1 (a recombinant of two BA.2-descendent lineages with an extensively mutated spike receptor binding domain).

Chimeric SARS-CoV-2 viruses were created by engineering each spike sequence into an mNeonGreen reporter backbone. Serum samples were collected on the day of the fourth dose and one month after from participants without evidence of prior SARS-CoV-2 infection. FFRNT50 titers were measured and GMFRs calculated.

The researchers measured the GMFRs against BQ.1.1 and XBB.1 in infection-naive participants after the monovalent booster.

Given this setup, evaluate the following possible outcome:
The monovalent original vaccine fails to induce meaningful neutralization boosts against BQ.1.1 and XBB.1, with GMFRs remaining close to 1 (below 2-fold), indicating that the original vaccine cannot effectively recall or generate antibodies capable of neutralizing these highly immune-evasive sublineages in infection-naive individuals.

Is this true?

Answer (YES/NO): NO